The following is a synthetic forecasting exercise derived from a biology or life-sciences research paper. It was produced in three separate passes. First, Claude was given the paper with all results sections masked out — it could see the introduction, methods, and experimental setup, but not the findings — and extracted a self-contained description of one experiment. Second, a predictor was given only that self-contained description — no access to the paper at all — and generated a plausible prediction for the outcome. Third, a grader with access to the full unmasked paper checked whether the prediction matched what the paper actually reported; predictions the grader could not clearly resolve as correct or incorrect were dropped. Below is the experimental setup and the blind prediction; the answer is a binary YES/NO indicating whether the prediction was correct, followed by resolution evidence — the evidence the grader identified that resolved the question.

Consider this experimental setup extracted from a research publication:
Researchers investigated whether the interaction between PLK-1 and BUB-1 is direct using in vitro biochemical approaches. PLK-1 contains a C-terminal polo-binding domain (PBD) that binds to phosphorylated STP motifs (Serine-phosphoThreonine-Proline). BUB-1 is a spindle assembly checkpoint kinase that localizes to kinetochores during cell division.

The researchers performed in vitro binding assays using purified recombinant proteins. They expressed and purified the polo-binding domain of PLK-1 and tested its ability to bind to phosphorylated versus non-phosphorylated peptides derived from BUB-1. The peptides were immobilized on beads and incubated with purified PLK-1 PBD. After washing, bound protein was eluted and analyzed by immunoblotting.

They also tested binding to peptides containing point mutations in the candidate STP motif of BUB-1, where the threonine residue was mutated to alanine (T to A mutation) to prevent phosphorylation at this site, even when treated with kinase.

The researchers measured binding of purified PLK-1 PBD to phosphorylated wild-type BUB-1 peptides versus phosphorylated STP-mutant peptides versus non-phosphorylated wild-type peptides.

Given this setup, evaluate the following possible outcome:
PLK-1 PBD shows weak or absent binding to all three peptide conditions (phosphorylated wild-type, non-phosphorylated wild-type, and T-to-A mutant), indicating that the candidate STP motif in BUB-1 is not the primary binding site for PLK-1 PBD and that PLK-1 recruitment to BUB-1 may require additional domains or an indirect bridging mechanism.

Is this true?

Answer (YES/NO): NO